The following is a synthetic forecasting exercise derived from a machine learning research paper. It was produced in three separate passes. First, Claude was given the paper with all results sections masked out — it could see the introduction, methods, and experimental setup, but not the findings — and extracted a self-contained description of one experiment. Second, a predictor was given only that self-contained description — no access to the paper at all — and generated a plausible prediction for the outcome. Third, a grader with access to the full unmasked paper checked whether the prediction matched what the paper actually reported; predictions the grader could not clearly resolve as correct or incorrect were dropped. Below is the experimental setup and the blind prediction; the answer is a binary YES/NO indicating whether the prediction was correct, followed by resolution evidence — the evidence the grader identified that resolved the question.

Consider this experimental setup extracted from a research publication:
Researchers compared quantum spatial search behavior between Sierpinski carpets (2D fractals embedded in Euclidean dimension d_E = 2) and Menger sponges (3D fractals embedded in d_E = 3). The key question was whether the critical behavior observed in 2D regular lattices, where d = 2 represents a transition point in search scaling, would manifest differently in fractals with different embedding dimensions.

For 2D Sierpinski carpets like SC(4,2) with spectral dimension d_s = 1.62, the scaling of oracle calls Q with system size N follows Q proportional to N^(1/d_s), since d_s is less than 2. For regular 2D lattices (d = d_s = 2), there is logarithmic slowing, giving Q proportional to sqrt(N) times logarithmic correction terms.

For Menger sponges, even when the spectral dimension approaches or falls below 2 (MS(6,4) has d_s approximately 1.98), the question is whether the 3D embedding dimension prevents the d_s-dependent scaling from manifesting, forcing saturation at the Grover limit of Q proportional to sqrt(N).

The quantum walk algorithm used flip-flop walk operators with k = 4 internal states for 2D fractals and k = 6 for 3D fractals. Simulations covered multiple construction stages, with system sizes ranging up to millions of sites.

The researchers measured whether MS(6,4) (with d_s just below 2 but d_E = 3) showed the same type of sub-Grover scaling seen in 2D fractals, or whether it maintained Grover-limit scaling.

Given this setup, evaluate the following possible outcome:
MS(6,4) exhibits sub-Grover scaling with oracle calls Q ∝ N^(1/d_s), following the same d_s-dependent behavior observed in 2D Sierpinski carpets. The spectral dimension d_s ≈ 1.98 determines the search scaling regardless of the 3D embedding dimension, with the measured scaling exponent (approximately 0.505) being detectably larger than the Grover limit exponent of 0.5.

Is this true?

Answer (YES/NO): NO